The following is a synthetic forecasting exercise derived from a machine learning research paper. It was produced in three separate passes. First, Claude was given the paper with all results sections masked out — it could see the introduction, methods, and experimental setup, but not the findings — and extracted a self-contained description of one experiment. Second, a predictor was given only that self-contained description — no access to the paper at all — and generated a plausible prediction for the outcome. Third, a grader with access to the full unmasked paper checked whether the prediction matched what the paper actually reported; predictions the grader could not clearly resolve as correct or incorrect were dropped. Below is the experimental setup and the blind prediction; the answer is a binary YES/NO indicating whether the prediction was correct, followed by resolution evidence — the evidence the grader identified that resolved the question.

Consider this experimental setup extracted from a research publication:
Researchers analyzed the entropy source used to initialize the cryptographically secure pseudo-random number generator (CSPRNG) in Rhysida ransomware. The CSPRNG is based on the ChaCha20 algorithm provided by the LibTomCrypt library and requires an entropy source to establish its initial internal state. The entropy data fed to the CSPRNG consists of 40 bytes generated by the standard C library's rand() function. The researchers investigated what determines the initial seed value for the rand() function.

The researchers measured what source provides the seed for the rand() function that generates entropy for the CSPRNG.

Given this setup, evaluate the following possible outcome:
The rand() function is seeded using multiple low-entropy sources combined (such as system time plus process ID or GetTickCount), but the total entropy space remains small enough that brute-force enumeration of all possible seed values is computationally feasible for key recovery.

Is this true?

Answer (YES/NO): NO